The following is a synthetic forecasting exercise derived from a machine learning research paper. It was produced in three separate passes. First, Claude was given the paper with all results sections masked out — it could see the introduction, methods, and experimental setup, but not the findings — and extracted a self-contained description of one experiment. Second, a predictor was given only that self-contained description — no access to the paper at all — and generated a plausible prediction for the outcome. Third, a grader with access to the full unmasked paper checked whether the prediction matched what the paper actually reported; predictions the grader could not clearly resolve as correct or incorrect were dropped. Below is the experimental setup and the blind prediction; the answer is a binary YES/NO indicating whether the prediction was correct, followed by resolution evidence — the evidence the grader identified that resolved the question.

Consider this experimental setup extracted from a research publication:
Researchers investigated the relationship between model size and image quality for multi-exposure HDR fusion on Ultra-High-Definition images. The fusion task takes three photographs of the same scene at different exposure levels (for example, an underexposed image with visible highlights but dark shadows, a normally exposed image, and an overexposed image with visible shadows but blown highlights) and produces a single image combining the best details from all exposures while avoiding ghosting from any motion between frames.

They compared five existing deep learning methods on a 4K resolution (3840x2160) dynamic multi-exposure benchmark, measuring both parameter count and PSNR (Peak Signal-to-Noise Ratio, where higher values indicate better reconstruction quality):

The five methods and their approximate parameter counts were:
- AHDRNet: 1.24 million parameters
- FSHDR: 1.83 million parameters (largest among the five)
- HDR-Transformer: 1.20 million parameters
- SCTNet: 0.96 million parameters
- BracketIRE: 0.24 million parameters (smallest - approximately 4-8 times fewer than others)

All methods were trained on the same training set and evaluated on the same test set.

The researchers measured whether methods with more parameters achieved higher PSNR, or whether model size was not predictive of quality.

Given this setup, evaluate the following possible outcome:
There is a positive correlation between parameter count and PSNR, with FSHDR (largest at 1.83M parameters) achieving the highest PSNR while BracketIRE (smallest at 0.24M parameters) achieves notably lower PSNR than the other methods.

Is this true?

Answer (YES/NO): NO